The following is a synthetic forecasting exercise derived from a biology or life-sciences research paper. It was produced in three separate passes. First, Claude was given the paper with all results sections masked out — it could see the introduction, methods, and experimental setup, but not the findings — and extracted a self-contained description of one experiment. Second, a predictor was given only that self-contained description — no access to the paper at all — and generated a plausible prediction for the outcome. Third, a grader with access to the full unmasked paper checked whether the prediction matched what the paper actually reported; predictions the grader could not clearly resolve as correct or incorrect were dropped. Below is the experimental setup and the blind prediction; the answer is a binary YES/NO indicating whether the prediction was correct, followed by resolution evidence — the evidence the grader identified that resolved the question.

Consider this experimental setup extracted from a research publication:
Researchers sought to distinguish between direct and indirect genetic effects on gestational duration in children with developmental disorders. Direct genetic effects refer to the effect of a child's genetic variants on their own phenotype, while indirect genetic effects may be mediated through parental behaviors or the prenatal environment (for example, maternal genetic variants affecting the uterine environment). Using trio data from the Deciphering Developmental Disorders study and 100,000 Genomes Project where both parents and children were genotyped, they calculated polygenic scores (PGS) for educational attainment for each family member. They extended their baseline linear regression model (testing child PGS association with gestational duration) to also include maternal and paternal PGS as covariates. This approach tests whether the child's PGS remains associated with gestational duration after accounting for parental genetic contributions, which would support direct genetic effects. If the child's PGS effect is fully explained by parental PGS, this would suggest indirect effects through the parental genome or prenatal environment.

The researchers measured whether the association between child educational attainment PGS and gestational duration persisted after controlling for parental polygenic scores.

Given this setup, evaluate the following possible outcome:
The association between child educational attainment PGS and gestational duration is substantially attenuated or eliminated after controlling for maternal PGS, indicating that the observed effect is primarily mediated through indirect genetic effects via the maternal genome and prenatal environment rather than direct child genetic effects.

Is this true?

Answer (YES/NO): NO